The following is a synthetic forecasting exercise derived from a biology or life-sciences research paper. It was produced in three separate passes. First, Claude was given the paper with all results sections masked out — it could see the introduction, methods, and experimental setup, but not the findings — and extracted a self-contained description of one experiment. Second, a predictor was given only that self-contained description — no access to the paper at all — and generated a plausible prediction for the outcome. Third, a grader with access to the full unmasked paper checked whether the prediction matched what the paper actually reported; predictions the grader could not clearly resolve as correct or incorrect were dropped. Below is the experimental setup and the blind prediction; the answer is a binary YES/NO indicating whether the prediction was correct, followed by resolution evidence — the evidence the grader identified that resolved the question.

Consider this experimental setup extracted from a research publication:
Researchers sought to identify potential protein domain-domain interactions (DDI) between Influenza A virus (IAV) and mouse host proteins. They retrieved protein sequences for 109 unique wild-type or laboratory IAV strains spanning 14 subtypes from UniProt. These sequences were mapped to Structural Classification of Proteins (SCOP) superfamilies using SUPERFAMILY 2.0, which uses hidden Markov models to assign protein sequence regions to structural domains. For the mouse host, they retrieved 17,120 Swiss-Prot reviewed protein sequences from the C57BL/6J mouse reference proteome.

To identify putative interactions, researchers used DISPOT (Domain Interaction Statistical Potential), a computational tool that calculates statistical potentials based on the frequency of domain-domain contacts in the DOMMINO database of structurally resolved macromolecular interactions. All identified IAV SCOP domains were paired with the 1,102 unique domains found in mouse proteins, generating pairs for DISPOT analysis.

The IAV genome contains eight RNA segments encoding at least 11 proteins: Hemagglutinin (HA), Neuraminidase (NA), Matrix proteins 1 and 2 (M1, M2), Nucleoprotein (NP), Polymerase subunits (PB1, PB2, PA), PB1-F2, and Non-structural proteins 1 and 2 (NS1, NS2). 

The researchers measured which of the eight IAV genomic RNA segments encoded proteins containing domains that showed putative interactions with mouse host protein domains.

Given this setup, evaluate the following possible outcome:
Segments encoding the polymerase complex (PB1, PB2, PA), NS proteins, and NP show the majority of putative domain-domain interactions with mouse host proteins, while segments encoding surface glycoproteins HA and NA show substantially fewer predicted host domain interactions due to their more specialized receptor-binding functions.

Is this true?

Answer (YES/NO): NO